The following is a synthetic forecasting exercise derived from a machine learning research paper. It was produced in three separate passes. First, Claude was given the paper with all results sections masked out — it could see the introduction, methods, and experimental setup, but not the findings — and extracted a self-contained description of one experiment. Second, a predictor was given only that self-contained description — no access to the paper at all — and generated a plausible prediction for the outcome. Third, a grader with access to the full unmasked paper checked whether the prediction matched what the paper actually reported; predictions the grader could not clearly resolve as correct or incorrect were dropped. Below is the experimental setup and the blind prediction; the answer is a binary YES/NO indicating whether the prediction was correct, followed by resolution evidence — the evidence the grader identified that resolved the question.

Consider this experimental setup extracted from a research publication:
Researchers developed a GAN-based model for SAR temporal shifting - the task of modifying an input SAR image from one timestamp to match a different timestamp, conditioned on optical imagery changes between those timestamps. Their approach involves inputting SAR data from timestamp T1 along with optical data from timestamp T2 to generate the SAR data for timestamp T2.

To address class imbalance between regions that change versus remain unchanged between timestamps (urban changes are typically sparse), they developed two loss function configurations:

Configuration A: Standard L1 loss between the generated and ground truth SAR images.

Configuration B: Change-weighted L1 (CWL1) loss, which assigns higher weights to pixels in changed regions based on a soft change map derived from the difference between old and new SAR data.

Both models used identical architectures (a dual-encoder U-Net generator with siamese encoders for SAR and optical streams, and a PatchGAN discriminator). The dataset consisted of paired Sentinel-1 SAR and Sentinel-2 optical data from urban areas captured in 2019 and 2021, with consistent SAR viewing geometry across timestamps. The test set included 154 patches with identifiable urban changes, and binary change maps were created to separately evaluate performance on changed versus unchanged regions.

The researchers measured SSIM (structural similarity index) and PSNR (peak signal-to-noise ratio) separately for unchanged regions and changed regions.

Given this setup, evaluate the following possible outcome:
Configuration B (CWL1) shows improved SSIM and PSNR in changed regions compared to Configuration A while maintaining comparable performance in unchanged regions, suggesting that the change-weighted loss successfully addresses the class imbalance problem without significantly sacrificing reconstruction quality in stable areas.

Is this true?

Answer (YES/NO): NO